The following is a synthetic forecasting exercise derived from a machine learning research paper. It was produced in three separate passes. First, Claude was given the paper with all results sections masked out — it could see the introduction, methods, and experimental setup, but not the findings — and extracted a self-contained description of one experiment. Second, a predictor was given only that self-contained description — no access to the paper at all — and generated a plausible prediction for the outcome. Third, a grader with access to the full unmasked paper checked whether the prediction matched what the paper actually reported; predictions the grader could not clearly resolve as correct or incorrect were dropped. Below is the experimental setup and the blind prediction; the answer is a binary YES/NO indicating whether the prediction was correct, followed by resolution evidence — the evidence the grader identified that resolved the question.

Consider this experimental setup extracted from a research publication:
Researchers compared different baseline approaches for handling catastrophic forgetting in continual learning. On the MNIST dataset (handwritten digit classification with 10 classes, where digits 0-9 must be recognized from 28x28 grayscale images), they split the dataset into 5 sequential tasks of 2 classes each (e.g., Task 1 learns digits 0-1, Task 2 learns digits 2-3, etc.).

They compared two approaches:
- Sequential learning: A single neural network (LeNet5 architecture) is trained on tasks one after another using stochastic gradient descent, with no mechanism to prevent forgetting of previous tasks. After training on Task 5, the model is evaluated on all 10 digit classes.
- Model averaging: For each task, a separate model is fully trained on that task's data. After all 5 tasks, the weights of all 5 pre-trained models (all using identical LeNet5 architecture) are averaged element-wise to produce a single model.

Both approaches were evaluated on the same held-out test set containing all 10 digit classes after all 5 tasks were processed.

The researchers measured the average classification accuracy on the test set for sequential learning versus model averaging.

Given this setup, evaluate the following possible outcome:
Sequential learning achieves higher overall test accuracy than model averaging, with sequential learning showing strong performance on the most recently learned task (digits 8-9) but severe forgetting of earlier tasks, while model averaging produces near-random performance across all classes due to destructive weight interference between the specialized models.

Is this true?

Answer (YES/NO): NO